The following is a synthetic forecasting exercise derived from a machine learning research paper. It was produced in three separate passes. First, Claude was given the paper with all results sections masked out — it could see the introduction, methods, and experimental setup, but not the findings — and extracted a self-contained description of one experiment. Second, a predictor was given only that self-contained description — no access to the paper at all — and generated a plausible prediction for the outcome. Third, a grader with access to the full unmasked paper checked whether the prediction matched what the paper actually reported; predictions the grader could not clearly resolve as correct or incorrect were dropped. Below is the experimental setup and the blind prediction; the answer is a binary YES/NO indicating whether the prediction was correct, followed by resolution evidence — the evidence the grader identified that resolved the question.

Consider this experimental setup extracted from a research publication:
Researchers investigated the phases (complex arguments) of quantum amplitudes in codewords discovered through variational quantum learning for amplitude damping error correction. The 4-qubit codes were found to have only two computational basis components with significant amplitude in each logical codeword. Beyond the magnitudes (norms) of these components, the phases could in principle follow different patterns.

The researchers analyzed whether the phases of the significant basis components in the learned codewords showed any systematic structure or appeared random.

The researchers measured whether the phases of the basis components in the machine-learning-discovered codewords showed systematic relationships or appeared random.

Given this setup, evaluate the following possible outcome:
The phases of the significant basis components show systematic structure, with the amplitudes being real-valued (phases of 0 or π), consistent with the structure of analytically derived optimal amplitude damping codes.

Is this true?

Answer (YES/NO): NO